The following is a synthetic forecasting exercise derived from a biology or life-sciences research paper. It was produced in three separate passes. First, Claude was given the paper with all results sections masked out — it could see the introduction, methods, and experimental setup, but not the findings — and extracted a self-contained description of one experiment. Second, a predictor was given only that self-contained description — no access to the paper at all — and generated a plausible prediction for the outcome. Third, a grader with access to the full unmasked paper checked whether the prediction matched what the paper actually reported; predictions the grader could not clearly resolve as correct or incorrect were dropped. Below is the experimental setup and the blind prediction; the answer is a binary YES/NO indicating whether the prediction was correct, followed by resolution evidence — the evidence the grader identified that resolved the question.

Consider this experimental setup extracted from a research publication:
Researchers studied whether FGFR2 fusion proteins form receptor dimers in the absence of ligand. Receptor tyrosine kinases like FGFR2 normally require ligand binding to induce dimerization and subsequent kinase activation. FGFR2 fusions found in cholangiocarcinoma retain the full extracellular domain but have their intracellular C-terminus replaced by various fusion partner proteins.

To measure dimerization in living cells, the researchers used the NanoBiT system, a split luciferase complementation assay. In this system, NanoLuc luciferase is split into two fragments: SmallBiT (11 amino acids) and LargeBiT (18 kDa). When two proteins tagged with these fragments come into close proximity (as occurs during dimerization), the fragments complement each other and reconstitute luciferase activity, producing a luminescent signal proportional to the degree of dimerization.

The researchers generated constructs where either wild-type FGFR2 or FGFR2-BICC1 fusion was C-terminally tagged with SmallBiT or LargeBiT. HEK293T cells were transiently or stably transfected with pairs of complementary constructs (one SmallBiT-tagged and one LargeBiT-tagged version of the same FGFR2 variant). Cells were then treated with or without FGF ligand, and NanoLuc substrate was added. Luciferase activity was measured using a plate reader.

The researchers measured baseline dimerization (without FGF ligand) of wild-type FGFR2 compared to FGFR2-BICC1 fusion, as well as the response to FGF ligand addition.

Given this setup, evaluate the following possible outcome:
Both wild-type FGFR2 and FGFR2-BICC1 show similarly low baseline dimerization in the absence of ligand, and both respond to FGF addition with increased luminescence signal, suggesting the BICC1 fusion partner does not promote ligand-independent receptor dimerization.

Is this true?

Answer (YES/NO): NO